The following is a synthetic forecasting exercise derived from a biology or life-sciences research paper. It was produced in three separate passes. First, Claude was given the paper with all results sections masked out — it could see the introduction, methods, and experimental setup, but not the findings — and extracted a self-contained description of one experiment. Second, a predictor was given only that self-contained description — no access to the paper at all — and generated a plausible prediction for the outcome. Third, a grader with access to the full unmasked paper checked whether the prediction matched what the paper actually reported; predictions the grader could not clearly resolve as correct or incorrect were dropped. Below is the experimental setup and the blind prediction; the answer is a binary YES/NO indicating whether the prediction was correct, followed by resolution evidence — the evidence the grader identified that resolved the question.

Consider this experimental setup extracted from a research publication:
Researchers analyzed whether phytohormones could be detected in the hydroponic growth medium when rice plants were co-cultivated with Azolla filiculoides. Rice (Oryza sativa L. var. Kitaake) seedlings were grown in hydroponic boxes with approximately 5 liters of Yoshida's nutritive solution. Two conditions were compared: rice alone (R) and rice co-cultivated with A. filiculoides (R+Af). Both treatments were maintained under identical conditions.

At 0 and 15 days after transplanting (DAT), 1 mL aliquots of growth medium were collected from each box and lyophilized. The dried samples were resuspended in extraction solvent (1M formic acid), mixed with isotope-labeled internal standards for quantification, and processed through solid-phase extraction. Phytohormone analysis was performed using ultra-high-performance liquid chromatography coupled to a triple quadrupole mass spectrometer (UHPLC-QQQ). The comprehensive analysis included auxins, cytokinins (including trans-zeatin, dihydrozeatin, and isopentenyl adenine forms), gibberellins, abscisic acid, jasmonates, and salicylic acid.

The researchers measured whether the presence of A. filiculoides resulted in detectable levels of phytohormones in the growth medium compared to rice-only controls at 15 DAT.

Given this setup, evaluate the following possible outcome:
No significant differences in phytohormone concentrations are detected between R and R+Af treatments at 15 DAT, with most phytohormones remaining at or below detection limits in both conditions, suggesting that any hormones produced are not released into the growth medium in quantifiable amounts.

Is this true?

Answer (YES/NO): NO